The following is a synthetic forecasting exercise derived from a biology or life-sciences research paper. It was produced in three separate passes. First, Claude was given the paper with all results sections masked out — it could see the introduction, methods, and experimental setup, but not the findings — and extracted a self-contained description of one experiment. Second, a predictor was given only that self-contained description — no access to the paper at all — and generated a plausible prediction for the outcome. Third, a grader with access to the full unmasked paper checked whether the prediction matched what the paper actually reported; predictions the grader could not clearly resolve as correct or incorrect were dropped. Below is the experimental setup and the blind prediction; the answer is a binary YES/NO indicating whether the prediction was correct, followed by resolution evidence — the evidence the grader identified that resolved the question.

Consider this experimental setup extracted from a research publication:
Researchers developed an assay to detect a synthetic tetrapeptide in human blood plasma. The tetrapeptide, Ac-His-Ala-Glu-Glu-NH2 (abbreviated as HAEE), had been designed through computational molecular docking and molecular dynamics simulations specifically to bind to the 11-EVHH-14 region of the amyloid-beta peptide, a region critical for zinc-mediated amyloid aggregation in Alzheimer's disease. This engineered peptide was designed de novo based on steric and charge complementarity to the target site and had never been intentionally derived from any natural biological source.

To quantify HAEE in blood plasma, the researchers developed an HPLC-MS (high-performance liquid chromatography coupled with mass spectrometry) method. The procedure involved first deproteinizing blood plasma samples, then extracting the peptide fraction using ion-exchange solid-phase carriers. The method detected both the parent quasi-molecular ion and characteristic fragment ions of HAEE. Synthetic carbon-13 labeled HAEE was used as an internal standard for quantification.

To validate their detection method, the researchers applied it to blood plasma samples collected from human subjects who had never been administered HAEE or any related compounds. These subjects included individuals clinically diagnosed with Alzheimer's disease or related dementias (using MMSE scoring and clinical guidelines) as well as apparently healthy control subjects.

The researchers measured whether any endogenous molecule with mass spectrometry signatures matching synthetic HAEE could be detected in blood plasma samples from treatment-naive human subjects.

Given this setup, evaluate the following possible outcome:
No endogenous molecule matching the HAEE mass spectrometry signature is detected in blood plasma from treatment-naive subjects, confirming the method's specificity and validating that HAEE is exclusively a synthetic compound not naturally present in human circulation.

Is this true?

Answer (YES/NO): NO